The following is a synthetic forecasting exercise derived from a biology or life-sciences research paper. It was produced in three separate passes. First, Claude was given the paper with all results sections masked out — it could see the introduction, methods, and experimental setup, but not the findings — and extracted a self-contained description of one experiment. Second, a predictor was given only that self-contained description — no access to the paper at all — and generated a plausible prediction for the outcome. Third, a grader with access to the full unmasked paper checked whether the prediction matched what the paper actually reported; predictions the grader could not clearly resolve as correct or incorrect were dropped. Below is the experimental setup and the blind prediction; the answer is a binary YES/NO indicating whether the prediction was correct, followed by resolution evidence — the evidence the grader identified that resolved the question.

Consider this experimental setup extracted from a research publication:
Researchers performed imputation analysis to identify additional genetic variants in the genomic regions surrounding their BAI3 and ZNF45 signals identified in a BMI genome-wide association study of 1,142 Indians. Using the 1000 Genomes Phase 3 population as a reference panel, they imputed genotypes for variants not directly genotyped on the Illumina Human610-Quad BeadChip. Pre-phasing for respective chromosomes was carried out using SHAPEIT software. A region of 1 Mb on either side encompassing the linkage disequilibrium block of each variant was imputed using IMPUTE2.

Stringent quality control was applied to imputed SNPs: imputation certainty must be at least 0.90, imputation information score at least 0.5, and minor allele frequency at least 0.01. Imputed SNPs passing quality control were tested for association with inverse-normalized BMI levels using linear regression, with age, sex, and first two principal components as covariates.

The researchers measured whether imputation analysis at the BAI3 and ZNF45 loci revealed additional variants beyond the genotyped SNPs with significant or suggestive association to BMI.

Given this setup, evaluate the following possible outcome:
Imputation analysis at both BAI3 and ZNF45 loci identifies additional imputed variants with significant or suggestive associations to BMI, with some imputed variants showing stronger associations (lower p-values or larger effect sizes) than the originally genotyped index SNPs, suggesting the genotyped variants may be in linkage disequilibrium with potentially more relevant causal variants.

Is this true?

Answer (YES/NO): YES